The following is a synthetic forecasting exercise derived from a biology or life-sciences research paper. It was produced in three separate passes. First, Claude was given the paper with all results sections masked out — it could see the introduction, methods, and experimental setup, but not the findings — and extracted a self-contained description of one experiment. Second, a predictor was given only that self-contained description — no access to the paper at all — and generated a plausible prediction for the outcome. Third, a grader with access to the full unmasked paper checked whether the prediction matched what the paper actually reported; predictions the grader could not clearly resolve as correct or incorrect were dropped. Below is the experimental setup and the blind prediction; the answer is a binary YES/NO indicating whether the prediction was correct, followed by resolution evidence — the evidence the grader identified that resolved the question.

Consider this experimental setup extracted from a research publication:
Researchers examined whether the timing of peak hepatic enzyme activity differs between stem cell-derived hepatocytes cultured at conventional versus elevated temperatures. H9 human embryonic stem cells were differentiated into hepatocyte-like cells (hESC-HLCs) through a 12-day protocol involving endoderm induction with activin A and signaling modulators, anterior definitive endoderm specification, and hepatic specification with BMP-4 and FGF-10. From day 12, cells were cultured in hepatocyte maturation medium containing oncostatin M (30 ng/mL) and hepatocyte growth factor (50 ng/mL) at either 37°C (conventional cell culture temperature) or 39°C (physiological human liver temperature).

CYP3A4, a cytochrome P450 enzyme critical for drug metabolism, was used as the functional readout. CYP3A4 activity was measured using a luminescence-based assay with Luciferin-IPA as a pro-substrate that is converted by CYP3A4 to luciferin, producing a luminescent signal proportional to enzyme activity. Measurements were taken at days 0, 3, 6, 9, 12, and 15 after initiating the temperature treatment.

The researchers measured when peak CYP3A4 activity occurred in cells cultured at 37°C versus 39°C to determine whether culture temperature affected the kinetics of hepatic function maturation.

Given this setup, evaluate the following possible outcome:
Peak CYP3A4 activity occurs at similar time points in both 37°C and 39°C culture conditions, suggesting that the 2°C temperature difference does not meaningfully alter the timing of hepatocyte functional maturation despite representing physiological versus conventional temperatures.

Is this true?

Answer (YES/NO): NO